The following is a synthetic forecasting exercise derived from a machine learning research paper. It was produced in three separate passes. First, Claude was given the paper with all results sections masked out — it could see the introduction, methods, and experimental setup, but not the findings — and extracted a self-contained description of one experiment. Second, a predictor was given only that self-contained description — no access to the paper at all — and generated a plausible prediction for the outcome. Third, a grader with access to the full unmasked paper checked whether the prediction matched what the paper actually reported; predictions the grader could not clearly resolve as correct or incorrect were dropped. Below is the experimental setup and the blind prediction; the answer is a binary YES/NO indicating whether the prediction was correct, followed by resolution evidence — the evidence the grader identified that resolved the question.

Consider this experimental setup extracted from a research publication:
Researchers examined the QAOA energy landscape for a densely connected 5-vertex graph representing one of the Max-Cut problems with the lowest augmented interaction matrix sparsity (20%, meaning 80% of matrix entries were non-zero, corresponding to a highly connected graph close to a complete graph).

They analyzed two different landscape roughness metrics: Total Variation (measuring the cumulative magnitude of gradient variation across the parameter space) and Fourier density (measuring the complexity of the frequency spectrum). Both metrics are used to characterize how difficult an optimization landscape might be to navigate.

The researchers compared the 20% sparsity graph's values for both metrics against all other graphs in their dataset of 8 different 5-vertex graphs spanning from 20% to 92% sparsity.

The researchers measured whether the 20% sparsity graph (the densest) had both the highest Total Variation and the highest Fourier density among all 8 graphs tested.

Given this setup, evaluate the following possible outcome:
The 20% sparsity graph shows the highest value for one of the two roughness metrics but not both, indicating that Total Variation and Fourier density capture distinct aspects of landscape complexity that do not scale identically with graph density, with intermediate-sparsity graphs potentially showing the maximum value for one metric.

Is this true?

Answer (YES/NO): NO